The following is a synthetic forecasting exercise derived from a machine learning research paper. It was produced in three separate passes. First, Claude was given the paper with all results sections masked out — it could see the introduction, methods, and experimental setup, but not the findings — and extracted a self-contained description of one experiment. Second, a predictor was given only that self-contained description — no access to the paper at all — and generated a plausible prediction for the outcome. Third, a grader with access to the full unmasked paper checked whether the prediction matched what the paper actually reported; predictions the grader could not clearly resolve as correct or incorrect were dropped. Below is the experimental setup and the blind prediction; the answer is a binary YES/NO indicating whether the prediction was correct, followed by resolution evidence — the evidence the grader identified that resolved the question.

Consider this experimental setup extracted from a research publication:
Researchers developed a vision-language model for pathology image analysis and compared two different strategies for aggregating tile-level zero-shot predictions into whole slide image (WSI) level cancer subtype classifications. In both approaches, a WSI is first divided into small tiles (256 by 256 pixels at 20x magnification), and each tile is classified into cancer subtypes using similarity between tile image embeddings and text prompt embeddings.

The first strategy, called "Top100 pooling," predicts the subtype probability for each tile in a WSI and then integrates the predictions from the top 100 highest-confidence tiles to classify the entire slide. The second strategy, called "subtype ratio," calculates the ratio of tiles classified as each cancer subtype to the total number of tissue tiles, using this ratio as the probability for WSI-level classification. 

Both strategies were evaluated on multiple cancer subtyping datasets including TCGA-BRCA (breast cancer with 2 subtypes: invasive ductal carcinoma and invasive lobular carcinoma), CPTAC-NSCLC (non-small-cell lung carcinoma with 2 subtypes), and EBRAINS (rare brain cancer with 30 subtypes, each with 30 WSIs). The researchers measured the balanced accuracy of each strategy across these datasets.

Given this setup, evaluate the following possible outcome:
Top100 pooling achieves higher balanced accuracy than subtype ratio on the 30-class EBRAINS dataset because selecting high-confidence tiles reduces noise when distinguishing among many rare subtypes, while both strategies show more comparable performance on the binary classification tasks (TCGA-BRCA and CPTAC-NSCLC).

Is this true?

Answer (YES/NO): NO